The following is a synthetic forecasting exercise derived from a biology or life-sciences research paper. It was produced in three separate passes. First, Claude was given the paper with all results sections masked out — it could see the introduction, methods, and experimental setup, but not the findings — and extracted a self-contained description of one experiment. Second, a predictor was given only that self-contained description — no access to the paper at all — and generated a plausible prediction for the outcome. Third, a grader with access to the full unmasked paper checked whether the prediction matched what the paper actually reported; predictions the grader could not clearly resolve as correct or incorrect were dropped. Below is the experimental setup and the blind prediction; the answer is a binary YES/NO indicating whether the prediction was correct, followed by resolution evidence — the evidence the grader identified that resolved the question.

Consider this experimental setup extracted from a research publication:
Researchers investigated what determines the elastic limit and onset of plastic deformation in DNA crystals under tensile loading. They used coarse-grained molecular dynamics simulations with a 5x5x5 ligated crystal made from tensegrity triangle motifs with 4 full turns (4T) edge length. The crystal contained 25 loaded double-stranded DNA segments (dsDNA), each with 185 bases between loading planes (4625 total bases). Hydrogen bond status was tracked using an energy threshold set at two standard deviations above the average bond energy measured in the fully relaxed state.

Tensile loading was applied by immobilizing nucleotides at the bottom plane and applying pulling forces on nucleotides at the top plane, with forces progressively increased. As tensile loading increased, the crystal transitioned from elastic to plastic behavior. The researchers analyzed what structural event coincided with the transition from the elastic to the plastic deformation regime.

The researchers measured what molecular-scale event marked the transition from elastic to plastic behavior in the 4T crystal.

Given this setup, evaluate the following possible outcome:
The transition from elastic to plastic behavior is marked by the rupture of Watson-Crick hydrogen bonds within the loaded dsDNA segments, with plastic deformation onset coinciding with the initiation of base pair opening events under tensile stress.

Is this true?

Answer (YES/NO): YES